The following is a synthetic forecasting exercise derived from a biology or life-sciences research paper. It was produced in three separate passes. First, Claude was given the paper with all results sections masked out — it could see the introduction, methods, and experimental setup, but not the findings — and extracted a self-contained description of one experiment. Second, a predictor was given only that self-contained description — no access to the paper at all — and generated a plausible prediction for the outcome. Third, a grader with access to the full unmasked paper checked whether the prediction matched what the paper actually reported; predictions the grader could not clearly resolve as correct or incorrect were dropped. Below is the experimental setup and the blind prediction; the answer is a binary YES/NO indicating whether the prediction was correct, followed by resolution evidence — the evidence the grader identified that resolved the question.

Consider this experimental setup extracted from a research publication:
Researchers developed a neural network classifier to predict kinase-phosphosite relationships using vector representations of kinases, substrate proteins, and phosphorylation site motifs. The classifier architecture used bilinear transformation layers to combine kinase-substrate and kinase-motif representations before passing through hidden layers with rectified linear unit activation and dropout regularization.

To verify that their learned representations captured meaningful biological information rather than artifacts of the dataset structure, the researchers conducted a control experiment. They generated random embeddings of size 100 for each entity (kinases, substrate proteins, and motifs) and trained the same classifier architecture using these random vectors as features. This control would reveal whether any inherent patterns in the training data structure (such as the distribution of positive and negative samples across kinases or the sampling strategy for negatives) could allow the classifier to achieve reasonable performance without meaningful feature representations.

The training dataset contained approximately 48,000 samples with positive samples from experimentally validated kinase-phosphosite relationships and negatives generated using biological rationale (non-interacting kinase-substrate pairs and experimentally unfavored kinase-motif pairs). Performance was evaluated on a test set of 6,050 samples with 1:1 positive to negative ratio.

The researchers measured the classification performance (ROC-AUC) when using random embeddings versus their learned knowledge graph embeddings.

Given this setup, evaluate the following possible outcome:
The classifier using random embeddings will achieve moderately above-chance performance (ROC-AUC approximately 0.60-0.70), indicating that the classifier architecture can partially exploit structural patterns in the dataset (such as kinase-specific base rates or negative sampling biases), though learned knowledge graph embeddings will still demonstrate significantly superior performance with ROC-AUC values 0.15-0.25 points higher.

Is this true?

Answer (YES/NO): NO